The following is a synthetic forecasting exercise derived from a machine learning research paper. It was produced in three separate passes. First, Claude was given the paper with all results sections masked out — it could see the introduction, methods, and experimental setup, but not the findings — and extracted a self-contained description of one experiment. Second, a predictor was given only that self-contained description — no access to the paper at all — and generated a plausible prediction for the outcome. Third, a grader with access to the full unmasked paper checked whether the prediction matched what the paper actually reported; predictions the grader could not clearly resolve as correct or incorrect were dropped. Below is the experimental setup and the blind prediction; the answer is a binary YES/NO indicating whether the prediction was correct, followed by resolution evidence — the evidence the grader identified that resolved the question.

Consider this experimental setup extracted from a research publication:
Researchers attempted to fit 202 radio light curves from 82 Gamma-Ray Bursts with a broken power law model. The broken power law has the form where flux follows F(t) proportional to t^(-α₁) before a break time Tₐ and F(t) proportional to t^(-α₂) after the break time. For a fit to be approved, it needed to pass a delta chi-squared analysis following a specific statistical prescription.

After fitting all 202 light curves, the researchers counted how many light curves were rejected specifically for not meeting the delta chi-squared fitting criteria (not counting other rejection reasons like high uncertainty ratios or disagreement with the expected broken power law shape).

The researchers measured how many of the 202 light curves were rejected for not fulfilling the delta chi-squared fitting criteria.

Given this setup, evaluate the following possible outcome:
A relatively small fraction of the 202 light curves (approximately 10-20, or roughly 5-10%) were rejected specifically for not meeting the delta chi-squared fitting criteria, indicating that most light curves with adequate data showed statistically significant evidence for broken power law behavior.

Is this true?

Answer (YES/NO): NO